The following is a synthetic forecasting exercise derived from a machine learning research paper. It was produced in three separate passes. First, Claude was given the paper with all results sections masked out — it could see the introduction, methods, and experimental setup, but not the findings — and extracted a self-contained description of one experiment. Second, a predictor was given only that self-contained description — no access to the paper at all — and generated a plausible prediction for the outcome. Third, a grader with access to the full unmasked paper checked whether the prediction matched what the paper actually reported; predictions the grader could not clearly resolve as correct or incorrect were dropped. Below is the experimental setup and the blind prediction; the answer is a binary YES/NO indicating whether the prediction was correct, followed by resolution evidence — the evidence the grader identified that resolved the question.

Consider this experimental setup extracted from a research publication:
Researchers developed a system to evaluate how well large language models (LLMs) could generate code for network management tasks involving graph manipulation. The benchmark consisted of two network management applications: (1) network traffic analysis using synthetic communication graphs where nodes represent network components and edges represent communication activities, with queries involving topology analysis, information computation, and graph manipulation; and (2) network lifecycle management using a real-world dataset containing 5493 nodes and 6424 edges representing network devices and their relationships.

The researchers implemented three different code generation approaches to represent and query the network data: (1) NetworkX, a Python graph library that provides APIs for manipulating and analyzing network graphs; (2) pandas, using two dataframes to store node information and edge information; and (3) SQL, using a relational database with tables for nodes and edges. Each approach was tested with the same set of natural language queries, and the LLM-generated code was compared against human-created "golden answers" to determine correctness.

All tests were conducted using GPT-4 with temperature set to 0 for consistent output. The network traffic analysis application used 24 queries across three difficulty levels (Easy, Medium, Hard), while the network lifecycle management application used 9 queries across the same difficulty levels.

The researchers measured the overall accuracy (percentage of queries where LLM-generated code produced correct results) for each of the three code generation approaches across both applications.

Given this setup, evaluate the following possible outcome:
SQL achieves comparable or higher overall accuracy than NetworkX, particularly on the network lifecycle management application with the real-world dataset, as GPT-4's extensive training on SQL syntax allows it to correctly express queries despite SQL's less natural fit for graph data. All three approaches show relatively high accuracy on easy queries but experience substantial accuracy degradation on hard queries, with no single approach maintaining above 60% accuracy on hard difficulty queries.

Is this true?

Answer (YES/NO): NO